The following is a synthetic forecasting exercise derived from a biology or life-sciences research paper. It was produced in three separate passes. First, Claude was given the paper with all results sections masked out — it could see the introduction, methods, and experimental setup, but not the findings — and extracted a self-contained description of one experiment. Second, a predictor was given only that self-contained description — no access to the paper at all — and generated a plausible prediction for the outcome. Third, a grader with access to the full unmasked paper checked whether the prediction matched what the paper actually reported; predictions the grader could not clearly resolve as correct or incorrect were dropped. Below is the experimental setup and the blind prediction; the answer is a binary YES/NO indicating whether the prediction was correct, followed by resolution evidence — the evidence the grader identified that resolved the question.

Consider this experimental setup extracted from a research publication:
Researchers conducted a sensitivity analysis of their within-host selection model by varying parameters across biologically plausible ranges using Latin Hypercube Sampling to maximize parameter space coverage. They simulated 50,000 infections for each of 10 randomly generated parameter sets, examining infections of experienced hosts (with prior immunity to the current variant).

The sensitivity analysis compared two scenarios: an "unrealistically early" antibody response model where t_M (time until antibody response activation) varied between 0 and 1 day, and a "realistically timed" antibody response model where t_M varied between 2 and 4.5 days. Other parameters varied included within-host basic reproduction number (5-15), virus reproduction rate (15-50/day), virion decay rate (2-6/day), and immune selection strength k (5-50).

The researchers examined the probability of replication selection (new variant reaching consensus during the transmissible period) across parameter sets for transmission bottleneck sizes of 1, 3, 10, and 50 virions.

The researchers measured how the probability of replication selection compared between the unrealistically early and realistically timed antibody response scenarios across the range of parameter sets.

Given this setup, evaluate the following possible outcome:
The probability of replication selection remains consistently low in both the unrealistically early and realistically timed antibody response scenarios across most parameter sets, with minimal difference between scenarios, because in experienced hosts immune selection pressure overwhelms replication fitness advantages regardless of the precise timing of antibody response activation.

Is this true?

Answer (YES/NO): NO